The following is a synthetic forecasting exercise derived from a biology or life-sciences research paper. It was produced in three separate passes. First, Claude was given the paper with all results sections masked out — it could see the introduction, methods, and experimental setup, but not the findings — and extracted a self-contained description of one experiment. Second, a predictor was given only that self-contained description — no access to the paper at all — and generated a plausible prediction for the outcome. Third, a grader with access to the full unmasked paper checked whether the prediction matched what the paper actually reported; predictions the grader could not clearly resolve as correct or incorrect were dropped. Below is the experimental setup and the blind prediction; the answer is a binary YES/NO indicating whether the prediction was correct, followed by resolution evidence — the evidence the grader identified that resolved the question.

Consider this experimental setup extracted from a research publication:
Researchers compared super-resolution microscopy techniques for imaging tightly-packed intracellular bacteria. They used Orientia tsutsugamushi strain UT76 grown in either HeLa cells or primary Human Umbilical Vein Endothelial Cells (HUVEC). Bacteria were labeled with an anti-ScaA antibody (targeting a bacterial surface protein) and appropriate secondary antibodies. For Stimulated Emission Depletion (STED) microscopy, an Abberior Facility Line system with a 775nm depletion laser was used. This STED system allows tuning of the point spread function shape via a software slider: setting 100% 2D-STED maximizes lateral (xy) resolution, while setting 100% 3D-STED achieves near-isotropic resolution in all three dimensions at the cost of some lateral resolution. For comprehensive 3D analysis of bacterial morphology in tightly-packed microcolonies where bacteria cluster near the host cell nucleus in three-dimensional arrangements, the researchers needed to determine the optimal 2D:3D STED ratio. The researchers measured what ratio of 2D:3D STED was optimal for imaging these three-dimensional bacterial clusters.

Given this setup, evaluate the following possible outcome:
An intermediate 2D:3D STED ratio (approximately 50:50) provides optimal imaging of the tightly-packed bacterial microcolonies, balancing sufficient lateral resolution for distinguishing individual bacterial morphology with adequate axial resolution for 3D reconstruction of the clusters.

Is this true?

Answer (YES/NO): NO